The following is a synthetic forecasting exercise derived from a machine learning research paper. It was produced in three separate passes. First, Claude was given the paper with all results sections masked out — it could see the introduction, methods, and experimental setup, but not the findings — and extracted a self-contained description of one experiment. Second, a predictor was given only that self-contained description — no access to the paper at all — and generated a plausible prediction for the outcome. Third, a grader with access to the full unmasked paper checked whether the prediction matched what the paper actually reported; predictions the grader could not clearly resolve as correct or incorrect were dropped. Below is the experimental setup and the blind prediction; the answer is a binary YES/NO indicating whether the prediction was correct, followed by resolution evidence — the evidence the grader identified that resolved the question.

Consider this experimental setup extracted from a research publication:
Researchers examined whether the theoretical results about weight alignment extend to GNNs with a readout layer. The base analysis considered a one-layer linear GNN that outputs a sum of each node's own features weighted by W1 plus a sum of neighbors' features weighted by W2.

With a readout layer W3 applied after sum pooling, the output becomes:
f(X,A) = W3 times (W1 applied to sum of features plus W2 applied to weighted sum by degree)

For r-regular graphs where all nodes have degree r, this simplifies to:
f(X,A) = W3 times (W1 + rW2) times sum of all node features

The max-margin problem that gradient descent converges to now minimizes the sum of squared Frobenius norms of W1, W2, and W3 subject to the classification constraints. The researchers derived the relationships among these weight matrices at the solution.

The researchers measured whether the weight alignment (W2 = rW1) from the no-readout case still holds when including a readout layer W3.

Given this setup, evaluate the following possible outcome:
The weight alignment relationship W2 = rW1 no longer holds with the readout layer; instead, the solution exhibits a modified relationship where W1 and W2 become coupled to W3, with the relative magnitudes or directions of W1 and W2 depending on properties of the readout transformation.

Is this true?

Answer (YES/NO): NO